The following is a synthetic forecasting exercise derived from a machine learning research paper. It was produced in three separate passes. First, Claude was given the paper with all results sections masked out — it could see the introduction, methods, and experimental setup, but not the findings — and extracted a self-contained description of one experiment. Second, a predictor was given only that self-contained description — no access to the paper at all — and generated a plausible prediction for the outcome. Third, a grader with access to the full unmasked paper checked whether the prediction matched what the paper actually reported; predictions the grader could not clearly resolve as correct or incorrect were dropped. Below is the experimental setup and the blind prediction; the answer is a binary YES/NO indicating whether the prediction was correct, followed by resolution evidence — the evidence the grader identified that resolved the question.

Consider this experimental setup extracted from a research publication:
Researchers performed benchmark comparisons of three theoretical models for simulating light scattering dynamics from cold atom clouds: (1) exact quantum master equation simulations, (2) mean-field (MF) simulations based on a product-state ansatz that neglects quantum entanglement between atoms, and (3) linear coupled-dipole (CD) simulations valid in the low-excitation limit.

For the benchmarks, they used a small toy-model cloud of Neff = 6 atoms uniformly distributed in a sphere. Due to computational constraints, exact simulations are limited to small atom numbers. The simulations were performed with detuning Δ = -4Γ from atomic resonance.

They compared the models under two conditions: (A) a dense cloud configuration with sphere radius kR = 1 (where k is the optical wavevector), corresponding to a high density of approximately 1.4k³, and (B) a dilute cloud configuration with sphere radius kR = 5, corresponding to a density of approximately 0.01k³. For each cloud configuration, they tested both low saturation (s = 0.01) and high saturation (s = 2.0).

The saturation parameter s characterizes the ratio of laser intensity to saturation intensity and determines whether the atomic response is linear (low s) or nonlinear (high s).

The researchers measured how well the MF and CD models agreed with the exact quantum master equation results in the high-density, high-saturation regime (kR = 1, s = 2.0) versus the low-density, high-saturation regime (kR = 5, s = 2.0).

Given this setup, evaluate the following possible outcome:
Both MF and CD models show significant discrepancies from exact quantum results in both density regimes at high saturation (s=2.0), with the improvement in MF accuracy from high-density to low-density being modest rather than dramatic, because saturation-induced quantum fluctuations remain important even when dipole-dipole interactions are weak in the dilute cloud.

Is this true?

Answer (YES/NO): NO